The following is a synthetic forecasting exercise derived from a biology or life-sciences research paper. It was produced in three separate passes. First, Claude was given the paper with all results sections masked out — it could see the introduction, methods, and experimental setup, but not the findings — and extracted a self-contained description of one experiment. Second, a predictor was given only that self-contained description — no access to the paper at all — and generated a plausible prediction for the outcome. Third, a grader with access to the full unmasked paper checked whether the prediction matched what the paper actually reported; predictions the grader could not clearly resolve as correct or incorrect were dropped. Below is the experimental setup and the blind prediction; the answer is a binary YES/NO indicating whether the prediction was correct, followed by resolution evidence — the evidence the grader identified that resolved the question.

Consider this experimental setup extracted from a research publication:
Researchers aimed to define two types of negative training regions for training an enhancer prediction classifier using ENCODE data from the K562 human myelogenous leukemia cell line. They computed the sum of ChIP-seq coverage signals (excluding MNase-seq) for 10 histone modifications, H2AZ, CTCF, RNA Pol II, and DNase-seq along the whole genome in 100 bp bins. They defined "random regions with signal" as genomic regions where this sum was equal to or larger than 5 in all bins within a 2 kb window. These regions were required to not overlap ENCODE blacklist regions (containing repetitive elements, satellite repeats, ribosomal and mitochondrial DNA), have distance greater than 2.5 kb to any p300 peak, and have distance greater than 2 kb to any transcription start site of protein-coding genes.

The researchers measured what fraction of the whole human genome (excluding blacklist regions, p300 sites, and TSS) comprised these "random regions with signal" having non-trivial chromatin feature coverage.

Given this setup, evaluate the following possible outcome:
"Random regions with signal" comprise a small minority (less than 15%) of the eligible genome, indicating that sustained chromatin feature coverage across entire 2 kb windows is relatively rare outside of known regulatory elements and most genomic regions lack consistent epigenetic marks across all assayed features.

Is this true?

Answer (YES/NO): YES